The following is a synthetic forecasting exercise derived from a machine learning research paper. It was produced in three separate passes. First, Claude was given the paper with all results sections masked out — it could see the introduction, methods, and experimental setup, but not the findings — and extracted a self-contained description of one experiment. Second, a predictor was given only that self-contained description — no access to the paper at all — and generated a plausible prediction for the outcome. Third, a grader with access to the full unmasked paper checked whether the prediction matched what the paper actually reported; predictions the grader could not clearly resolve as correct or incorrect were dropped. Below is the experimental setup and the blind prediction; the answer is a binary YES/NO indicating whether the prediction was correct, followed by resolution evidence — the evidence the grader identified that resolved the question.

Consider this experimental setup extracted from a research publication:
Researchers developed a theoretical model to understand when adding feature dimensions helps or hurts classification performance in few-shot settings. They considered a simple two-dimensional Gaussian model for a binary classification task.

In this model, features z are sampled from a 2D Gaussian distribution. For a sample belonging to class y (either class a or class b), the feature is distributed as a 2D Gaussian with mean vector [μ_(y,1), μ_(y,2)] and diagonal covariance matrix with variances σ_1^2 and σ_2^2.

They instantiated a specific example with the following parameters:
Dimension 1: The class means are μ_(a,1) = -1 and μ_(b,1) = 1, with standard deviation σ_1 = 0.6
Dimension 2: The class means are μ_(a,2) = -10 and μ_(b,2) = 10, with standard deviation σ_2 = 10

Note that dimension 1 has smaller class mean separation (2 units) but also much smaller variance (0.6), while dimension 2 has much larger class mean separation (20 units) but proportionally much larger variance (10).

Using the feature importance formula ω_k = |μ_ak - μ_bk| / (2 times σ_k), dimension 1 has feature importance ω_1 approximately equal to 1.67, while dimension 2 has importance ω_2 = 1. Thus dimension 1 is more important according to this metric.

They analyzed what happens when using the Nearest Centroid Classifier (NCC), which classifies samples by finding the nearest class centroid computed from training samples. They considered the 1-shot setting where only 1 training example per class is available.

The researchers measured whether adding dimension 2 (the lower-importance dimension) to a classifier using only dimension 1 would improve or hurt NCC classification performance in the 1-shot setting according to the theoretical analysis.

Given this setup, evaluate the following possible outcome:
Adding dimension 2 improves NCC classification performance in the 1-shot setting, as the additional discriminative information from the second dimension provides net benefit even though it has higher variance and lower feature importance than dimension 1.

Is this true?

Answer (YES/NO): NO